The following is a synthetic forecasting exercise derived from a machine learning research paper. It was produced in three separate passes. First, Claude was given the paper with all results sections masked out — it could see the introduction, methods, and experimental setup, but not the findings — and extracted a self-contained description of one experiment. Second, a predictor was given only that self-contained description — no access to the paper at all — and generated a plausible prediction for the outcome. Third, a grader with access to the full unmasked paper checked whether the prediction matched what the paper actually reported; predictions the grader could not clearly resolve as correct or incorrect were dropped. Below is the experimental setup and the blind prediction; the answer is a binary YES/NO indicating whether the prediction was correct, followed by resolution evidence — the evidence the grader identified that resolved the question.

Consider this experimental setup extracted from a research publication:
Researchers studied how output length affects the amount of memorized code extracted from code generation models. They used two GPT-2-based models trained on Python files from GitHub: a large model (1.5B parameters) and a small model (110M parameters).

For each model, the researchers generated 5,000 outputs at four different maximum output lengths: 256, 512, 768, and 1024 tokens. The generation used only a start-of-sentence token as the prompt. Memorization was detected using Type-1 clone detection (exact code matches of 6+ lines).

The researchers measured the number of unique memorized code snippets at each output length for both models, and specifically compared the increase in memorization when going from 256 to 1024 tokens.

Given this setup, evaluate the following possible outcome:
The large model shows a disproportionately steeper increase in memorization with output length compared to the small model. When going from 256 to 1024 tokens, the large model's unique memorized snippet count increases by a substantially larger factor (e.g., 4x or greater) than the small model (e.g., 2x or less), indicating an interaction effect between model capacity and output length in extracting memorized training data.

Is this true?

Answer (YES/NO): NO